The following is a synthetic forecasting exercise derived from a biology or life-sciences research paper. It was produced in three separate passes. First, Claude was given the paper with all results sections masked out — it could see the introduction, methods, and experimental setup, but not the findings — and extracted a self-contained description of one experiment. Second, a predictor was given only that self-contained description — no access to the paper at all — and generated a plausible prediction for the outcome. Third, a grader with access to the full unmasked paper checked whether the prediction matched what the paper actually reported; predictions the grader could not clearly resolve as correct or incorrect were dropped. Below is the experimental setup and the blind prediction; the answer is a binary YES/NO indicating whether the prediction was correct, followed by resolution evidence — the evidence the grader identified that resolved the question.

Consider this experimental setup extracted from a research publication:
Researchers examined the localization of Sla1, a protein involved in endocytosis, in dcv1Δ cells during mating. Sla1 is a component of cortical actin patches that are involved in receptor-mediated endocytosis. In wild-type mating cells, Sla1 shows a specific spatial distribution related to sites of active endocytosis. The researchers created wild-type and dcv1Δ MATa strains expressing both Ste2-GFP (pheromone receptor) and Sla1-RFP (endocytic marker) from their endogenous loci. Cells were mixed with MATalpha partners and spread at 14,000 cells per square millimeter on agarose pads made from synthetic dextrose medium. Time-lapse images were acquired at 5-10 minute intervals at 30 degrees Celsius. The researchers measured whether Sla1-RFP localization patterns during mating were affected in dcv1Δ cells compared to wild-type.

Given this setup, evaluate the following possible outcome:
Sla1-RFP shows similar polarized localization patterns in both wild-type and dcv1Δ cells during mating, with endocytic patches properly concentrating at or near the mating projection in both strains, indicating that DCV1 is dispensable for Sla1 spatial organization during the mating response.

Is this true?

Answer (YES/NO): NO